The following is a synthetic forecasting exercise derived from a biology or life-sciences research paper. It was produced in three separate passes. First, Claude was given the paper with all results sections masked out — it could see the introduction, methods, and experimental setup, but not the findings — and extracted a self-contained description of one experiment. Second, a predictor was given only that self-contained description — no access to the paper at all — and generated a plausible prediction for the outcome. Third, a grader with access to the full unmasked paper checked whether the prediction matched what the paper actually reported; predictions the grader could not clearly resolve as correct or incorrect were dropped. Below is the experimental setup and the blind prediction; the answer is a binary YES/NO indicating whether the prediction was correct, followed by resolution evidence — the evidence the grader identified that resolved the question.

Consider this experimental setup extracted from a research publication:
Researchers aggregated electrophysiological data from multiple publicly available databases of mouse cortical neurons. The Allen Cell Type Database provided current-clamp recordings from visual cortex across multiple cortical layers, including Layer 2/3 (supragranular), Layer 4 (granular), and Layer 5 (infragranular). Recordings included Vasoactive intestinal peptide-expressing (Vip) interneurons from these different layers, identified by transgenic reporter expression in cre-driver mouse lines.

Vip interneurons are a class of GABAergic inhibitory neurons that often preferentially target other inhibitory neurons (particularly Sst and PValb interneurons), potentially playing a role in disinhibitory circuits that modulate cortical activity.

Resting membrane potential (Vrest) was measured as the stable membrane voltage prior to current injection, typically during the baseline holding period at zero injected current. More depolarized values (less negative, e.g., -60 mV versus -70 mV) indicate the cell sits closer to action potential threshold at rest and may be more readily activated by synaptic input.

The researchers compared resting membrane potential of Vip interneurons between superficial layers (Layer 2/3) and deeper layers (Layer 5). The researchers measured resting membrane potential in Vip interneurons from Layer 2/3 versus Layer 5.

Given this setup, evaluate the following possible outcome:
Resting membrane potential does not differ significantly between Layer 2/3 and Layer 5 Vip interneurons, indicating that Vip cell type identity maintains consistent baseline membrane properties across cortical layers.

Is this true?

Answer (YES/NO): YES